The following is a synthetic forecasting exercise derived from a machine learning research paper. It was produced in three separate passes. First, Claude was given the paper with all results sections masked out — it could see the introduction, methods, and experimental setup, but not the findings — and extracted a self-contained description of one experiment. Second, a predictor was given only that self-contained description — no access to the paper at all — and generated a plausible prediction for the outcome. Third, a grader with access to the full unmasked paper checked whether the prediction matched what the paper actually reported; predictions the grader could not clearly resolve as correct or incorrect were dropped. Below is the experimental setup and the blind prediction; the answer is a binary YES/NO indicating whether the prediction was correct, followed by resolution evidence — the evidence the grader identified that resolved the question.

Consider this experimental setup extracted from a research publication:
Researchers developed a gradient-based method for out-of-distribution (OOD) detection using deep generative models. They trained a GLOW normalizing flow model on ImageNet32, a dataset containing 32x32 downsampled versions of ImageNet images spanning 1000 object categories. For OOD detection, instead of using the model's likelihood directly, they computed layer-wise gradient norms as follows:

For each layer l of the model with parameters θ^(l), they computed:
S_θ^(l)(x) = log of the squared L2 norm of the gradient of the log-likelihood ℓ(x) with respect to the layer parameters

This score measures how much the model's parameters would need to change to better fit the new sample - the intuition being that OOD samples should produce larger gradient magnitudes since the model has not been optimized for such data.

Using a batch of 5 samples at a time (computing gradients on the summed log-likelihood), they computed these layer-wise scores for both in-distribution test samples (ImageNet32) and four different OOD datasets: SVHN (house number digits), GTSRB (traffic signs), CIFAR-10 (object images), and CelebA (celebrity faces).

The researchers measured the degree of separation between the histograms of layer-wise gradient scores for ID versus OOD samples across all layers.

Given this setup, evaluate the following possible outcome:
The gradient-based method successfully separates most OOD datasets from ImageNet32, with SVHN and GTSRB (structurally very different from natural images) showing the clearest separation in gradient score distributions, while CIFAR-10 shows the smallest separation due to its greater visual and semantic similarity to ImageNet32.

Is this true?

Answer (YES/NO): NO